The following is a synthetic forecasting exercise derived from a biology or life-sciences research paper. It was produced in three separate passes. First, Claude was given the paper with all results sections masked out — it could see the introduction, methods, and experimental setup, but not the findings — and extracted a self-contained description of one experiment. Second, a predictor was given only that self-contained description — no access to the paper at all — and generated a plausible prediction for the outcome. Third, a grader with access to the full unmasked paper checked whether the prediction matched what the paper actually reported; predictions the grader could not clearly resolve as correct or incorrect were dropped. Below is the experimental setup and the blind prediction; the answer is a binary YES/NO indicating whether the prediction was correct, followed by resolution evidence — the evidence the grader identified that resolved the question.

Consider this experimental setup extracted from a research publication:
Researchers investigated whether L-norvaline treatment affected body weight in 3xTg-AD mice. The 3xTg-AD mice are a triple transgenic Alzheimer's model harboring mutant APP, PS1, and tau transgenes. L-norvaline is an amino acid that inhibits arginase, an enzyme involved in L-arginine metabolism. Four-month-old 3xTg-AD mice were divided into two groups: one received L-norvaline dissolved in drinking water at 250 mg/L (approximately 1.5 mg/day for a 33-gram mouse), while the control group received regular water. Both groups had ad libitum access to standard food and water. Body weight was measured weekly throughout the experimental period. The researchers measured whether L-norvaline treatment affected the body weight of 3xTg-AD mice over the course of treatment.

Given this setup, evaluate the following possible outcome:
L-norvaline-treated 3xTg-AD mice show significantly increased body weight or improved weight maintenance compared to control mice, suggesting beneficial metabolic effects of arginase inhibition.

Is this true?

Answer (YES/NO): NO